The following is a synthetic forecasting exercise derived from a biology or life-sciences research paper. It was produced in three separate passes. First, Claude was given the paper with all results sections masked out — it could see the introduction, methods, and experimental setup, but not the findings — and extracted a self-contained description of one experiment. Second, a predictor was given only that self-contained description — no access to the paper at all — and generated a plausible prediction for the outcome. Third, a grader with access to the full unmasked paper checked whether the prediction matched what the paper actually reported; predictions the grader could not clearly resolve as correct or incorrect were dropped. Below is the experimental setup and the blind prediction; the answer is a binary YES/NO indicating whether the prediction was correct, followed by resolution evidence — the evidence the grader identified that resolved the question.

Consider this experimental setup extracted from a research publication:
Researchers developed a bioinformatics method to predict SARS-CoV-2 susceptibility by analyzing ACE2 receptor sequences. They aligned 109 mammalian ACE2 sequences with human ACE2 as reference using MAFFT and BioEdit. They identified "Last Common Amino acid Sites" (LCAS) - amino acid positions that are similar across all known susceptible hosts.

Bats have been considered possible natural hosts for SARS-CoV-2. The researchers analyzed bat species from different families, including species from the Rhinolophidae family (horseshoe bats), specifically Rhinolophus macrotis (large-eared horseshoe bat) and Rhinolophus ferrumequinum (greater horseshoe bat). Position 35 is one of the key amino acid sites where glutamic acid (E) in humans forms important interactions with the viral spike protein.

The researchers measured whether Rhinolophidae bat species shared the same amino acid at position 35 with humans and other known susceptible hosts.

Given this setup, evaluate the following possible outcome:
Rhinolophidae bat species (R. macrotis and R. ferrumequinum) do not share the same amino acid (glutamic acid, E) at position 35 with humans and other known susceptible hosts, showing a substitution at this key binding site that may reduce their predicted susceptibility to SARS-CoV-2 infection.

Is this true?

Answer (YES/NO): YES